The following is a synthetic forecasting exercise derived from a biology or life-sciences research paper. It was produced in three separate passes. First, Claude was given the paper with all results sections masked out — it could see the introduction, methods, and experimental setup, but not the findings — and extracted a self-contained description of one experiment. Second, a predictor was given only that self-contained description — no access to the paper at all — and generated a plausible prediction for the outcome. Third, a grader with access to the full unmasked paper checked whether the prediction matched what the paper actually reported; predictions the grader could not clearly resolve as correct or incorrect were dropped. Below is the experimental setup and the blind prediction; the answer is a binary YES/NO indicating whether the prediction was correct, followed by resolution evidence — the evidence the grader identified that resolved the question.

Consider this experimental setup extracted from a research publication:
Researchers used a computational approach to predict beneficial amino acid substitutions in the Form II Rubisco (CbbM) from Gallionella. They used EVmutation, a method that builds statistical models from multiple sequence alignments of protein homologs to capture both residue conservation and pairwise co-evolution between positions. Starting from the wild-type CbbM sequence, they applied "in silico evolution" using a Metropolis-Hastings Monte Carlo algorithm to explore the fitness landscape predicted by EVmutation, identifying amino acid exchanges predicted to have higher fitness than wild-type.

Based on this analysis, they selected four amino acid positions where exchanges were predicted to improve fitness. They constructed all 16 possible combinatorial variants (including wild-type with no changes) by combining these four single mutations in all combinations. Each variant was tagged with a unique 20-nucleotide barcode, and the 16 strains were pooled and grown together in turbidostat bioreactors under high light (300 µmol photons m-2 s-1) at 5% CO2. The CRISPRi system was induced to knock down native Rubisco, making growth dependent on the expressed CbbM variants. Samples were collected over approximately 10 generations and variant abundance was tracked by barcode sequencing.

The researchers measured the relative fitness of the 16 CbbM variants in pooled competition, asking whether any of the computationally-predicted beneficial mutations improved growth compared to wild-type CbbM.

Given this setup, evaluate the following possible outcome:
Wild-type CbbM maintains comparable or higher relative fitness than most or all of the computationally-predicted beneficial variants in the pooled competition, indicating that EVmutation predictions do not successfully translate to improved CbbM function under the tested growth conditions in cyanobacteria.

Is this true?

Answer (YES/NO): YES